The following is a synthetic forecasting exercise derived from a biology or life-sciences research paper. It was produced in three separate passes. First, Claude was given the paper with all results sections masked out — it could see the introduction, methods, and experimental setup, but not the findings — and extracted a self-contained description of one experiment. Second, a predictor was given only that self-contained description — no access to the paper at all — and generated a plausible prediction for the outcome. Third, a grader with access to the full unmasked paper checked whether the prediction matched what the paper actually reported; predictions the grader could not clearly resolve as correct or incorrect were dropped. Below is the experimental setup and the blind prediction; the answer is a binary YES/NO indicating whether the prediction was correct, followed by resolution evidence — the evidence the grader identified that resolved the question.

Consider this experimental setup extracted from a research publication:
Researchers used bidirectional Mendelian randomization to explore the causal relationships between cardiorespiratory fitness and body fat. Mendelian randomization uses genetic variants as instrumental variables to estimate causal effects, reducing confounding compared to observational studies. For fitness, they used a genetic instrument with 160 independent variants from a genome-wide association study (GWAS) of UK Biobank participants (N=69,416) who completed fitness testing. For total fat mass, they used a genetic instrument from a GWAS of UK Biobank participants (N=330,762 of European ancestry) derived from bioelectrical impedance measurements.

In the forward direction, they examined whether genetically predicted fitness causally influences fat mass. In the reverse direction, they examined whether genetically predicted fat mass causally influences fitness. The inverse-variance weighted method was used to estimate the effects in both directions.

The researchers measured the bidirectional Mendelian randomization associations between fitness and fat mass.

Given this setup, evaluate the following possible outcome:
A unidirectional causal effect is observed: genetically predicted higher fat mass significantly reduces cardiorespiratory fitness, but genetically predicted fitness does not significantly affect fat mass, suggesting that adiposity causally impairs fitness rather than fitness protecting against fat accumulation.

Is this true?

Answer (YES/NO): YES